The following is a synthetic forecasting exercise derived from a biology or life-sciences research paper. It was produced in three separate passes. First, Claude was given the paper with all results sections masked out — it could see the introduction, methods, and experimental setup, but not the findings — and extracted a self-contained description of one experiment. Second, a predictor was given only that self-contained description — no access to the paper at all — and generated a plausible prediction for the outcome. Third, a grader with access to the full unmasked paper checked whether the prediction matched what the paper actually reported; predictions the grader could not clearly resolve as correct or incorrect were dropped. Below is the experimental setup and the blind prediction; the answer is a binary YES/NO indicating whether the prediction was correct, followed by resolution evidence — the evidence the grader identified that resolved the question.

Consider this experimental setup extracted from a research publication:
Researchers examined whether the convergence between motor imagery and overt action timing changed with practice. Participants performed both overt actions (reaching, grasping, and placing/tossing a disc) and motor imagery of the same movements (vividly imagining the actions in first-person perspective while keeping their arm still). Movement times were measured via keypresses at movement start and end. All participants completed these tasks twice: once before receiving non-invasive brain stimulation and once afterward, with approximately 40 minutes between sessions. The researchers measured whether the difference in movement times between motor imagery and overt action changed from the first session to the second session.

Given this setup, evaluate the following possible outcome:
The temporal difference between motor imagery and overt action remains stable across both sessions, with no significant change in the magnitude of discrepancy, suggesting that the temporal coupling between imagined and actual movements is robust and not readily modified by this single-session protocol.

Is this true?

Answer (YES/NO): NO